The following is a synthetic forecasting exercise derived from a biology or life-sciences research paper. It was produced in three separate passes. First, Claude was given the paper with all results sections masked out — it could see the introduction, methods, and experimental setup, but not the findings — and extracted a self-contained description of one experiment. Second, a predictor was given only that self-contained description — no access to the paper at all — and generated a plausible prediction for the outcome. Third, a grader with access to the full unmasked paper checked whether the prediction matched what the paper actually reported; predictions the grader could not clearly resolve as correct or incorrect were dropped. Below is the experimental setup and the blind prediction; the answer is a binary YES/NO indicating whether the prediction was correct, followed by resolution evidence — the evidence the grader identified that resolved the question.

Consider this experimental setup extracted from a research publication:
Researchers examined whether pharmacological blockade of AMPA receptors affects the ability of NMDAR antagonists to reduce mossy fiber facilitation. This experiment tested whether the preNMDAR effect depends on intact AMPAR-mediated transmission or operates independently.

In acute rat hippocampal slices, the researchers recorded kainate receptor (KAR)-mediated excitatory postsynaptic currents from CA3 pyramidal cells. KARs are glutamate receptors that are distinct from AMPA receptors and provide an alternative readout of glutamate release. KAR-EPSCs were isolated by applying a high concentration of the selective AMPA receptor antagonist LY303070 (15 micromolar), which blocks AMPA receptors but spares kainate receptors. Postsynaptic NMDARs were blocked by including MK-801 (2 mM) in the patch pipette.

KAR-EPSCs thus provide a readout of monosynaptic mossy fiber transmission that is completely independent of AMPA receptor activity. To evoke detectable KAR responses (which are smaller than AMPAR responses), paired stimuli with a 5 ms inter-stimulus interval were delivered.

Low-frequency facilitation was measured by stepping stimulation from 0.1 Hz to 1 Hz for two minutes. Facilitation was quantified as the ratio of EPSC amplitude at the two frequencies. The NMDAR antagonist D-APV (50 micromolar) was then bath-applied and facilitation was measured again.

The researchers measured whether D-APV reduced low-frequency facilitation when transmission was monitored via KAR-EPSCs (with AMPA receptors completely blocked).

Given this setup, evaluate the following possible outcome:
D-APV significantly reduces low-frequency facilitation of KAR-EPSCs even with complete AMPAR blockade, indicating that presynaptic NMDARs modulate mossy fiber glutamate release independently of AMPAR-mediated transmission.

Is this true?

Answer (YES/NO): YES